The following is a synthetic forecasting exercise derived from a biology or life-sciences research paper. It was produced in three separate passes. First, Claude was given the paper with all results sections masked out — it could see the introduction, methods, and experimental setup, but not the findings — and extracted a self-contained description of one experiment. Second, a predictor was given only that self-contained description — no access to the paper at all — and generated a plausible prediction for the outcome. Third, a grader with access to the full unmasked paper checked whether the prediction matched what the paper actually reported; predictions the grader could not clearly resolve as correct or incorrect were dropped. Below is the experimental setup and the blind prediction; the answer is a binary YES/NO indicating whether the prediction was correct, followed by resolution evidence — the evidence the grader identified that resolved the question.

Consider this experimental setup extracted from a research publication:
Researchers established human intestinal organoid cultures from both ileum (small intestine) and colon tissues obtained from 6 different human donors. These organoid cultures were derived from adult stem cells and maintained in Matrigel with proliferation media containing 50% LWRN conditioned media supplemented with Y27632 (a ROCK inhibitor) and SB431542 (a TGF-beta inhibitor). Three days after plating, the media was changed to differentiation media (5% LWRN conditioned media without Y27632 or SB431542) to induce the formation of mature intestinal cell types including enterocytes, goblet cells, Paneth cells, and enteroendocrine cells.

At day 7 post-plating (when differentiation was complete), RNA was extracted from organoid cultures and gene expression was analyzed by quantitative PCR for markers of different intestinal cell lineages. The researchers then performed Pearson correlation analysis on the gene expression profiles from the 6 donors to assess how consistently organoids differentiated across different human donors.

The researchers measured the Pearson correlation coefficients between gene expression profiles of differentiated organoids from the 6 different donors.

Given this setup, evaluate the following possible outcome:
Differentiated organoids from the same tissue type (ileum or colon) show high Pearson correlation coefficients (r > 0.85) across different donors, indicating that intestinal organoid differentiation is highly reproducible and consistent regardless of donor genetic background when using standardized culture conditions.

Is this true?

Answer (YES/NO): NO